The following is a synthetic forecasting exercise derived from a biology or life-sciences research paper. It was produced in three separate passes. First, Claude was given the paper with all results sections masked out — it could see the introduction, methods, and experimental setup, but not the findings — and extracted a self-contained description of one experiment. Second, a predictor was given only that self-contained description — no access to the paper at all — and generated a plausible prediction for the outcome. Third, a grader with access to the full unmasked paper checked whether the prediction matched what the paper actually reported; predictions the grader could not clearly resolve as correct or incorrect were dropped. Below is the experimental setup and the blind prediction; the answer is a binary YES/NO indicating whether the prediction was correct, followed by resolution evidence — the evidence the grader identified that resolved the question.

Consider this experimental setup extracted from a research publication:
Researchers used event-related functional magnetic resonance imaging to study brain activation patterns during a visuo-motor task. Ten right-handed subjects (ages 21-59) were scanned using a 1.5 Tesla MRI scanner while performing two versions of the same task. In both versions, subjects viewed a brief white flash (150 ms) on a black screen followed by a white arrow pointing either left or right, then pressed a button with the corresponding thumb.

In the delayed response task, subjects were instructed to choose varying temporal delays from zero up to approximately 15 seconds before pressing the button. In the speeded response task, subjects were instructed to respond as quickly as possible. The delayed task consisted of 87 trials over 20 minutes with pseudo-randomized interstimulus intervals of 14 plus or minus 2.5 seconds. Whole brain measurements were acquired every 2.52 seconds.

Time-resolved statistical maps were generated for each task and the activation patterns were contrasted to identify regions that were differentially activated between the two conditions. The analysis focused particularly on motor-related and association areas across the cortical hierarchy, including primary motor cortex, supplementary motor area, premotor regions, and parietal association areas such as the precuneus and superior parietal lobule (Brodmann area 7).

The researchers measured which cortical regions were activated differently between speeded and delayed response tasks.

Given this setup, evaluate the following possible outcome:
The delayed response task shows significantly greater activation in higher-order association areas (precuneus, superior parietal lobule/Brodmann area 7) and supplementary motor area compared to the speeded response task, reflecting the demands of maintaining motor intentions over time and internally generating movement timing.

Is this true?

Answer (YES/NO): NO